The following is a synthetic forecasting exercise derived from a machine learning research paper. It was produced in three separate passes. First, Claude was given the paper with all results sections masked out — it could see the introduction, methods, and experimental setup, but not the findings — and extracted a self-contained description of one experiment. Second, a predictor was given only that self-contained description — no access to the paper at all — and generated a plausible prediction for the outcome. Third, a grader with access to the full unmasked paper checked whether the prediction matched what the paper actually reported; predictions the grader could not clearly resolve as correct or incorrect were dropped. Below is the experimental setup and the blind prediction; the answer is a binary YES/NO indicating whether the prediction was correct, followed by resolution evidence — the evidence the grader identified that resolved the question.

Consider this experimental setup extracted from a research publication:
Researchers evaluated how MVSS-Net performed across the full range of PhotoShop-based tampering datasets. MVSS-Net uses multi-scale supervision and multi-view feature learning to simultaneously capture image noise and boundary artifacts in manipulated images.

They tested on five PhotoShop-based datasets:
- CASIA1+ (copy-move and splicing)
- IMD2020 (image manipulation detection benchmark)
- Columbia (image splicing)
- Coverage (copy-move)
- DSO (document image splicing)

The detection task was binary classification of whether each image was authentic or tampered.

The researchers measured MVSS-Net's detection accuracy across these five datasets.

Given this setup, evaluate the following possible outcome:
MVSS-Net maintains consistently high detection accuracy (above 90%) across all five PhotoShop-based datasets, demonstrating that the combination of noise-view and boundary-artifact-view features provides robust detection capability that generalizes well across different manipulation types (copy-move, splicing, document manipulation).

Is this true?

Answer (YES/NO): NO